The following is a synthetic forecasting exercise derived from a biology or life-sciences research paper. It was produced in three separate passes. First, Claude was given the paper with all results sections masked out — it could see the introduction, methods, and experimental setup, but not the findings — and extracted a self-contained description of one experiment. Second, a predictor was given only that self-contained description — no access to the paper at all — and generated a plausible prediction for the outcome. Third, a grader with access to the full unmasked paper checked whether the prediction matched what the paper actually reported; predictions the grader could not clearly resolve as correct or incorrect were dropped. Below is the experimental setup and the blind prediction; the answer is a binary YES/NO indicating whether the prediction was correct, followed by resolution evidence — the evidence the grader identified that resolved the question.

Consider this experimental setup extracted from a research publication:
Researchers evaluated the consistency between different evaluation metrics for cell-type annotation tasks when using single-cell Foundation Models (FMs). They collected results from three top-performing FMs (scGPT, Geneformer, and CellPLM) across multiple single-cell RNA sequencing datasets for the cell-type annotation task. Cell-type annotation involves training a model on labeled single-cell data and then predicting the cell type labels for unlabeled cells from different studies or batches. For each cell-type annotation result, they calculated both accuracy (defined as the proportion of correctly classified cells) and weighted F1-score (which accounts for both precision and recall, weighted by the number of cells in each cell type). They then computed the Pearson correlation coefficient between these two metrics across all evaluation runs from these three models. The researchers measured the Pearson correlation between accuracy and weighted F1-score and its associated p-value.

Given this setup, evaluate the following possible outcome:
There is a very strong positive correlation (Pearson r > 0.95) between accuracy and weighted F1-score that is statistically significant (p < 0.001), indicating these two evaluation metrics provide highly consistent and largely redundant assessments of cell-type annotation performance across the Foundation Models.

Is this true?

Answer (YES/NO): YES